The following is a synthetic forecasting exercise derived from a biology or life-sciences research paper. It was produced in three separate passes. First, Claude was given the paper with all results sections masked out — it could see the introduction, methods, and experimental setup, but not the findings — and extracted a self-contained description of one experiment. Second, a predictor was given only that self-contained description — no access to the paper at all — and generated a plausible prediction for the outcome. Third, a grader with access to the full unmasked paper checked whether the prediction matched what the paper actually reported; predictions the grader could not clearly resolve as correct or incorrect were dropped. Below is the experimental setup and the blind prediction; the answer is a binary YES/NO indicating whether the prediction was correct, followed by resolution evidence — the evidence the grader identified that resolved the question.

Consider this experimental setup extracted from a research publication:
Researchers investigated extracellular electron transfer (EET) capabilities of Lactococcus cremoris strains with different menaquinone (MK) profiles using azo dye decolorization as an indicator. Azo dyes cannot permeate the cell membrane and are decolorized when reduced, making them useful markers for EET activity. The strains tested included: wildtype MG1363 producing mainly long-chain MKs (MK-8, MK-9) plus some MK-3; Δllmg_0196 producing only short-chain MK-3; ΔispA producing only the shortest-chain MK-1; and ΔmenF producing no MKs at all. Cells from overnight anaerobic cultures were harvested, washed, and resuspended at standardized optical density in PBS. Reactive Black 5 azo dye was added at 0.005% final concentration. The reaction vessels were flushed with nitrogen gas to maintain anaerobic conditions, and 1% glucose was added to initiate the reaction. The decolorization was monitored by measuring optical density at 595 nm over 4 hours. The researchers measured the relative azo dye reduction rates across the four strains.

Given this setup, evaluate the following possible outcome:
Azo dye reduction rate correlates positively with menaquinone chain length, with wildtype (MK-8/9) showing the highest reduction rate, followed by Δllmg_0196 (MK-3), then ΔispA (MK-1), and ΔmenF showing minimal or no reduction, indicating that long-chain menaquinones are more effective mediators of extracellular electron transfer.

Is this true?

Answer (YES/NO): NO